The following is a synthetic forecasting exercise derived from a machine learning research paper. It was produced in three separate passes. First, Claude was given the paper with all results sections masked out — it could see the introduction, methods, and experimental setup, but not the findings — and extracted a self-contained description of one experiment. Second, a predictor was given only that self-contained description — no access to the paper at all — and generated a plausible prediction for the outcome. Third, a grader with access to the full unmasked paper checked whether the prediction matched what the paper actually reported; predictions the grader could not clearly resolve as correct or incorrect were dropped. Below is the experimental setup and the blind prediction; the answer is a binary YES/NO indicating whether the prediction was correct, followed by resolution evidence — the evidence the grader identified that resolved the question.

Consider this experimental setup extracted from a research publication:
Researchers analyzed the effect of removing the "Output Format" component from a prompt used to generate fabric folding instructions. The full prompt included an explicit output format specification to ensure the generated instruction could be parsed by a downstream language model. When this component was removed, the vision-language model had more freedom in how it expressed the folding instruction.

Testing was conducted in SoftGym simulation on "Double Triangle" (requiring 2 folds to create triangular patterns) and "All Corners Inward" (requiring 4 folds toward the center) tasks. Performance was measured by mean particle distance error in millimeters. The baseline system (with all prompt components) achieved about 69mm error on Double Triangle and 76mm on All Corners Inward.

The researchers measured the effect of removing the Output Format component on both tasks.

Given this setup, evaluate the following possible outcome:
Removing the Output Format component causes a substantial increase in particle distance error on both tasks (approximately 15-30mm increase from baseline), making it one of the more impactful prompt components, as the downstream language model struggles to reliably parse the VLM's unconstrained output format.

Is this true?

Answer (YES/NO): NO